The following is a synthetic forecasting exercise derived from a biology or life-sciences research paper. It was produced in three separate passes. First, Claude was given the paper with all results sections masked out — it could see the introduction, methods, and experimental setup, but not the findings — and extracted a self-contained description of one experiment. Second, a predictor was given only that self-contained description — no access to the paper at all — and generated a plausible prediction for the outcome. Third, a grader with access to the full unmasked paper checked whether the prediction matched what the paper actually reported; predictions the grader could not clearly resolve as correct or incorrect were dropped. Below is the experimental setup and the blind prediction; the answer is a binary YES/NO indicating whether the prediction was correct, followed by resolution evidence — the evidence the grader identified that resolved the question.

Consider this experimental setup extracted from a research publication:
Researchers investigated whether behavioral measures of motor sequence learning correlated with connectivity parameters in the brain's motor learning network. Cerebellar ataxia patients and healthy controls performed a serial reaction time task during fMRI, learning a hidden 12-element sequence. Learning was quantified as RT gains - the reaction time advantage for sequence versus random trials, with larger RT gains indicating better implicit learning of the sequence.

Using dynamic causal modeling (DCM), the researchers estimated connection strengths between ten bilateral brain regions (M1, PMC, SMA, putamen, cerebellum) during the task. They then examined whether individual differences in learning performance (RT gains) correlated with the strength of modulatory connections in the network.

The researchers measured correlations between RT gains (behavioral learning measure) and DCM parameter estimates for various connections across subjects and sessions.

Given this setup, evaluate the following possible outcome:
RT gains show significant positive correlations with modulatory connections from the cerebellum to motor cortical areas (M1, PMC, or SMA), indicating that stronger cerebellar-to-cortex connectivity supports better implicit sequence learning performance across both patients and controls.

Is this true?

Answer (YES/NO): NO